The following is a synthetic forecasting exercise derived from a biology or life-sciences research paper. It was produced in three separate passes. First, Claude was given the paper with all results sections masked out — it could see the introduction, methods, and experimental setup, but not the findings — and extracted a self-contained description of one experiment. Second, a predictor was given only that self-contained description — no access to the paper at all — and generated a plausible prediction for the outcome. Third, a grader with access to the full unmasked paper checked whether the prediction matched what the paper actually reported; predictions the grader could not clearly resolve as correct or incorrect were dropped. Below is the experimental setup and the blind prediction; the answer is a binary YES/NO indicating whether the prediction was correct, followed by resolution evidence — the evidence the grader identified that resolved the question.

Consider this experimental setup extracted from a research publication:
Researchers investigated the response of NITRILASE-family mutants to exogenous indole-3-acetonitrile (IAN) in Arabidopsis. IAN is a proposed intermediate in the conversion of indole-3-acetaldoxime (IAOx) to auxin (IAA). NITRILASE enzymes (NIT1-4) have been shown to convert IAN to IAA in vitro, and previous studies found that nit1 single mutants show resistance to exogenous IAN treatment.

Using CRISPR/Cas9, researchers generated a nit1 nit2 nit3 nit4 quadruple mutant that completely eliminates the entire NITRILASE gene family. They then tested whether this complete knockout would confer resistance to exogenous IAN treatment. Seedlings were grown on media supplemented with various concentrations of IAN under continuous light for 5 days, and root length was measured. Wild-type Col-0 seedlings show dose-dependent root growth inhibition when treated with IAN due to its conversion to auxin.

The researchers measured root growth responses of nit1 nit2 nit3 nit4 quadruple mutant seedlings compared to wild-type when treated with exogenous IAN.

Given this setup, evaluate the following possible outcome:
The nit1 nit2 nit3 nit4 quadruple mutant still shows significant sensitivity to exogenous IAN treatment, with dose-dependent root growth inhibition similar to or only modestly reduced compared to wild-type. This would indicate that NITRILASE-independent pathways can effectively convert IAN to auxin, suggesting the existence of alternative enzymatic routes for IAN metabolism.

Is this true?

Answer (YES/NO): NO